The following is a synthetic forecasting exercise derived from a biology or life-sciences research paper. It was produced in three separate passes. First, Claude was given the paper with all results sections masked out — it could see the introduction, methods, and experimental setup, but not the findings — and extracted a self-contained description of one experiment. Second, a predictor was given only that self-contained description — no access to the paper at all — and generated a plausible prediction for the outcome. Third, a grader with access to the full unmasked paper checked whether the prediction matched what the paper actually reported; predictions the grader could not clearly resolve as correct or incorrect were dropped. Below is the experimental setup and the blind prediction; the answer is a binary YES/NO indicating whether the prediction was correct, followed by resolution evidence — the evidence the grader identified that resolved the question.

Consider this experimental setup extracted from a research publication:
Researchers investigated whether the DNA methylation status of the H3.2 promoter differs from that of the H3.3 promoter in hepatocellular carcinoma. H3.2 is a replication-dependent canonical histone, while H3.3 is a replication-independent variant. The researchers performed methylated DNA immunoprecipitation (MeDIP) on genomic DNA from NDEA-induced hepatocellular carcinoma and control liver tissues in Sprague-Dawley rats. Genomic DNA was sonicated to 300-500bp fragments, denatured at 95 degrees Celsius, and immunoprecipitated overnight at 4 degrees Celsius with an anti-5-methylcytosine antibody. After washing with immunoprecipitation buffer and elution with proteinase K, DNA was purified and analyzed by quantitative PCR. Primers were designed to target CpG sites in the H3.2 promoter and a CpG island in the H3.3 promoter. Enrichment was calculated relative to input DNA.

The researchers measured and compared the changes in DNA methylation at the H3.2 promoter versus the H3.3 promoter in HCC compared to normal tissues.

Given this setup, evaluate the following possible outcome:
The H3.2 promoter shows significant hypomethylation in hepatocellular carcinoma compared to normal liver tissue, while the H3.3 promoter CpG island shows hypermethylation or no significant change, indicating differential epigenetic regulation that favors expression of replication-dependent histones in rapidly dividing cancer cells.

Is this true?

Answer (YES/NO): YES